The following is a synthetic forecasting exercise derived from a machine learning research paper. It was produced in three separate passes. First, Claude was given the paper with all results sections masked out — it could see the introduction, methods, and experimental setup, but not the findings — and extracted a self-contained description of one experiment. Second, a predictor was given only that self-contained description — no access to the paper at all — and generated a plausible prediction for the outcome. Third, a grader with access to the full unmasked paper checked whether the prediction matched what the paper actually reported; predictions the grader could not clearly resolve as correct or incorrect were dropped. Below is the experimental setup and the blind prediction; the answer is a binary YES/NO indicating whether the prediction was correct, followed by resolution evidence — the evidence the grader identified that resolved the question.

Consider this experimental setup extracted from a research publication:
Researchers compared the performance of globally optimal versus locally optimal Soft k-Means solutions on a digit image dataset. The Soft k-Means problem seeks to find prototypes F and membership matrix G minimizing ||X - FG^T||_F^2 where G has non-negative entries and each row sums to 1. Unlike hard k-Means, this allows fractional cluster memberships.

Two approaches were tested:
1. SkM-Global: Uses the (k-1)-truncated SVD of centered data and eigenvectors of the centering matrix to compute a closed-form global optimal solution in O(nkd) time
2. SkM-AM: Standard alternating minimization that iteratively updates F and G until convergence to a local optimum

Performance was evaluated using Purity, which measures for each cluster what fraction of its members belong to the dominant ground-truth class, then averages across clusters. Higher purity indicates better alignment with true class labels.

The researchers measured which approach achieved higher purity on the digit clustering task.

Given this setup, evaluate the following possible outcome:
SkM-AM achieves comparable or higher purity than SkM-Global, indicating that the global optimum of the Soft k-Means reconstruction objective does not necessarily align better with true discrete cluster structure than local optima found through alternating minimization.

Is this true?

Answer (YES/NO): YES